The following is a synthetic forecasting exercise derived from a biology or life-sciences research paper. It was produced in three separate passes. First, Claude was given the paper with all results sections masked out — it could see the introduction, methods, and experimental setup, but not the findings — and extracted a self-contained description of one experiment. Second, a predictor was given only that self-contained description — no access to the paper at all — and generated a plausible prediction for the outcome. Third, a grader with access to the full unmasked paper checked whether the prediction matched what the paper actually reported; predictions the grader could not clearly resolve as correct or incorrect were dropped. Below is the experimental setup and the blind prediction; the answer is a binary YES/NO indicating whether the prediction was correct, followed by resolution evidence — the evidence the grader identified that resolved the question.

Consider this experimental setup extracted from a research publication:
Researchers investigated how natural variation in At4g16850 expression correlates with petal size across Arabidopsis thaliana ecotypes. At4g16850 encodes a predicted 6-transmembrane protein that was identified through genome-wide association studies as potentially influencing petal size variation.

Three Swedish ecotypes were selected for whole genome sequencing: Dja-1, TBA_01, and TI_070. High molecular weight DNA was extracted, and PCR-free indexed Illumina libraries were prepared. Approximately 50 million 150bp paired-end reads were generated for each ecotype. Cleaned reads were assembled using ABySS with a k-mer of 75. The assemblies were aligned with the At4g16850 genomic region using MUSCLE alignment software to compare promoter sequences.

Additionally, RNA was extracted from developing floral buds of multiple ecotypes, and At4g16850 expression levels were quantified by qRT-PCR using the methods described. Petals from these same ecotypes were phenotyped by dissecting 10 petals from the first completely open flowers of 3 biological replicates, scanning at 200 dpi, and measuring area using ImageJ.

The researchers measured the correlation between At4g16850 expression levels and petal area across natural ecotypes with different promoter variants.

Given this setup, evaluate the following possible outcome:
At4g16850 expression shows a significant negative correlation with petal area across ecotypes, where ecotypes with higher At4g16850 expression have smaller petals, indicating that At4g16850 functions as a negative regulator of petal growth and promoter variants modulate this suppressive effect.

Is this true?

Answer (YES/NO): NO